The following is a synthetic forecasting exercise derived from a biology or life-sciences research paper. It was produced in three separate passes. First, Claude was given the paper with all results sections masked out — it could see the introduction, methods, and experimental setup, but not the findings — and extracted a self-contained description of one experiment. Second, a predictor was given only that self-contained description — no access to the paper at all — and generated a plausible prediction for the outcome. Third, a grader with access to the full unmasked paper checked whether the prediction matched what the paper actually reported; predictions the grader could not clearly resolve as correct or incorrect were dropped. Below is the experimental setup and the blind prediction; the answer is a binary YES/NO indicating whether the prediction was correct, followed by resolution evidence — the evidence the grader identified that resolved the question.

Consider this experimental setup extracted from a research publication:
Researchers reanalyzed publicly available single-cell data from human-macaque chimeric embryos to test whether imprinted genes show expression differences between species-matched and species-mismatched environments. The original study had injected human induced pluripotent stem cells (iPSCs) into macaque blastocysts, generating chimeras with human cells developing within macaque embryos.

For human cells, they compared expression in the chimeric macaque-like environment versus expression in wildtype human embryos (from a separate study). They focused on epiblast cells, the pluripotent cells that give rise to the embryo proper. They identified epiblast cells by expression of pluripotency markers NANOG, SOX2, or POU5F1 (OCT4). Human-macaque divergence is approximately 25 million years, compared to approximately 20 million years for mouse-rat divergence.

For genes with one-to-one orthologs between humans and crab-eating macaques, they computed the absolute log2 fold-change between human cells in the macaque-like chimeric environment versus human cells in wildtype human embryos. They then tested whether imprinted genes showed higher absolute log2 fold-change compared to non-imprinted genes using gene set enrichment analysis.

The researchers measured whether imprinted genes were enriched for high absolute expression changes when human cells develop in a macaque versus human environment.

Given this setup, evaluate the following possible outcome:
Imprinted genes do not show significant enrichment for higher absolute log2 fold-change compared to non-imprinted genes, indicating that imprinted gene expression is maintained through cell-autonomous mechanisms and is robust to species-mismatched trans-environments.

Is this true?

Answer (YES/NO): NO